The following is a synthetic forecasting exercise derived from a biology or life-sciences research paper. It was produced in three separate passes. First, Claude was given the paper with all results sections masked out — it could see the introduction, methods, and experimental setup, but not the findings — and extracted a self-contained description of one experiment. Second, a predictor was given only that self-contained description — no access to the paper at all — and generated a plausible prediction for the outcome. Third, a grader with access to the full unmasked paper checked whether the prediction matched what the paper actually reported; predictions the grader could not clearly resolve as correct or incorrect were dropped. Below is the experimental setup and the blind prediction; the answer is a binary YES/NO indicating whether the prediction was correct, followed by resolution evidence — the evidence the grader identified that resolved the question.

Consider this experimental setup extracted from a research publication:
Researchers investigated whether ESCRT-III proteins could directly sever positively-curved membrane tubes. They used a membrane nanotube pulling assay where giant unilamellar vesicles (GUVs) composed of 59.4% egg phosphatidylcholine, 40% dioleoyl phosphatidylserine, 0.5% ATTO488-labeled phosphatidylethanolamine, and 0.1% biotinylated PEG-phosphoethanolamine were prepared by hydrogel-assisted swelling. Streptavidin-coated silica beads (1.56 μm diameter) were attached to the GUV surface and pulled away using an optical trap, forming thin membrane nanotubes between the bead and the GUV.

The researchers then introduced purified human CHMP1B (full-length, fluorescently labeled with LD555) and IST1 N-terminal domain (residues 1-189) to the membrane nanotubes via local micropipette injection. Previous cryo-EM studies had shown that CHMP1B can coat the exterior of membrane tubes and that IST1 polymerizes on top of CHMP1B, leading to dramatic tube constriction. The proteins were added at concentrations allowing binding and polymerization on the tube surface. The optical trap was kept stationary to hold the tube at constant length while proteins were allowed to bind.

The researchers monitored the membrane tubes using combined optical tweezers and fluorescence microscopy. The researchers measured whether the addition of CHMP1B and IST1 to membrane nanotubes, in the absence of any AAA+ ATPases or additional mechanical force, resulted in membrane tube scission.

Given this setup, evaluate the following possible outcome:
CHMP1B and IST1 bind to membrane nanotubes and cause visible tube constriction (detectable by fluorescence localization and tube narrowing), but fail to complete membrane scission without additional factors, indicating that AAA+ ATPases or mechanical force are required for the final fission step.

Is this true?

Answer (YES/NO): YES